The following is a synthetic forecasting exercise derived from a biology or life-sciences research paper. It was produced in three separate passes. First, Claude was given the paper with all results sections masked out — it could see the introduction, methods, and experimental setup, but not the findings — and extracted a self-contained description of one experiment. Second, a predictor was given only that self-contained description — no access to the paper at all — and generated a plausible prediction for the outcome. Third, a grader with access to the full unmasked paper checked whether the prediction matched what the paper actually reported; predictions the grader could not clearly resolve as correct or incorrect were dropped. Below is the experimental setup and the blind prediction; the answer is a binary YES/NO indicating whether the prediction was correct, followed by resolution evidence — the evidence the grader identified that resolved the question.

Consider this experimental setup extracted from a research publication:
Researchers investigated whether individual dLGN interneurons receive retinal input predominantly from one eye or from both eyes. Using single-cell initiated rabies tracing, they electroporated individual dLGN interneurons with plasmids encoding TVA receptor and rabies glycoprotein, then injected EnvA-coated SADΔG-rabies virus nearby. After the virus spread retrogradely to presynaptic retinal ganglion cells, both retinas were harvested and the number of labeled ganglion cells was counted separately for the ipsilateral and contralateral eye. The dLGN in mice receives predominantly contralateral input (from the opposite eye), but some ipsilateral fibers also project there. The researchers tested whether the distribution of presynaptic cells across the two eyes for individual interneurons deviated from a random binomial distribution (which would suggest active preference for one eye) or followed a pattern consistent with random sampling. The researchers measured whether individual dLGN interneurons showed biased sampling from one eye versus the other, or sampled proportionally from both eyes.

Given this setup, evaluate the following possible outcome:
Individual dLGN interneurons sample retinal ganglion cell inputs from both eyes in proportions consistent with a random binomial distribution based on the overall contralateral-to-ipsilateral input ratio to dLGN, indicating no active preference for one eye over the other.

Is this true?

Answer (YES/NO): YES